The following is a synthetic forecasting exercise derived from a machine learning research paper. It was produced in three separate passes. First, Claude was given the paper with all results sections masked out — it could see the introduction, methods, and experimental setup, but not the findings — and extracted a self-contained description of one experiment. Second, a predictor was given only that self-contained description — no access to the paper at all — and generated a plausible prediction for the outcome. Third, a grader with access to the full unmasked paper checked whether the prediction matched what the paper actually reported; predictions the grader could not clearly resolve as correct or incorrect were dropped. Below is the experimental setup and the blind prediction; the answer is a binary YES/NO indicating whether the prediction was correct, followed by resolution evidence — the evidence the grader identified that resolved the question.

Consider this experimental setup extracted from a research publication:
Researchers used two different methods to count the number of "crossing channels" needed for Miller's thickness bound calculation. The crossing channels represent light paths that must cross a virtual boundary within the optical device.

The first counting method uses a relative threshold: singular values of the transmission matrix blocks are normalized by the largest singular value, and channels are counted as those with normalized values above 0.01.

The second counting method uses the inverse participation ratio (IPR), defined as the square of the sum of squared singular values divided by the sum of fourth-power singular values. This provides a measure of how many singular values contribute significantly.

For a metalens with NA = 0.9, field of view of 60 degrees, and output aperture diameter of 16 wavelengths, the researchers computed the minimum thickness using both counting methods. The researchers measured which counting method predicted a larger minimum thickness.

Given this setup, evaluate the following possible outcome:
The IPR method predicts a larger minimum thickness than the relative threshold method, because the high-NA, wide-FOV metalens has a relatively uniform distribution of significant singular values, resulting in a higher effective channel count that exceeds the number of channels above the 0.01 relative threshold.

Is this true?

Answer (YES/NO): NO